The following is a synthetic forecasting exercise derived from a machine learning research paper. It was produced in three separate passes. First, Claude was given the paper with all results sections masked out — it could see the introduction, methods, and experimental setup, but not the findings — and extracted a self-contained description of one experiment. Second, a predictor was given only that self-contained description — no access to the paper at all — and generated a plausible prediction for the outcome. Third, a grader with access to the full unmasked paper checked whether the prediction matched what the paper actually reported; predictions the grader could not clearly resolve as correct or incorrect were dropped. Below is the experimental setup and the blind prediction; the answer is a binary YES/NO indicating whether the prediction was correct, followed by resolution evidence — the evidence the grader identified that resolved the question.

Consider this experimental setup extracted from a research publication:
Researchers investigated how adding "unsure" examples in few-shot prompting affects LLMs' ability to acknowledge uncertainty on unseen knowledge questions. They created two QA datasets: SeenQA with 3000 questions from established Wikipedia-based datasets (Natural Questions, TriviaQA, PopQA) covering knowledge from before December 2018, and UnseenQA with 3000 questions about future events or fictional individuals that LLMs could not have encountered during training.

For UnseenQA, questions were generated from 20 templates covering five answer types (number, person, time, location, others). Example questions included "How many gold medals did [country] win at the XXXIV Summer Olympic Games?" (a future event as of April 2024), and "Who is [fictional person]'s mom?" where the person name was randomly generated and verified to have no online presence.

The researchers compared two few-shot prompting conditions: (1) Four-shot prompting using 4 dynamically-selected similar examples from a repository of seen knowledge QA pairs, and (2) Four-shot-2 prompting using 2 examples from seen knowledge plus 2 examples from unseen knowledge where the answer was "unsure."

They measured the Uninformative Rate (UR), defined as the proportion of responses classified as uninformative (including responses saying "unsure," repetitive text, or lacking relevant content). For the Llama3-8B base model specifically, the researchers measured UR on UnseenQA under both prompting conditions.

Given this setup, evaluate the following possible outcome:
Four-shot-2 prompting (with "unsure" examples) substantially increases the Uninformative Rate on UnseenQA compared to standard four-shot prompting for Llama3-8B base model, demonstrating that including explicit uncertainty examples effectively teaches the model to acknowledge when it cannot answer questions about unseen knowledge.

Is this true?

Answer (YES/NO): YES